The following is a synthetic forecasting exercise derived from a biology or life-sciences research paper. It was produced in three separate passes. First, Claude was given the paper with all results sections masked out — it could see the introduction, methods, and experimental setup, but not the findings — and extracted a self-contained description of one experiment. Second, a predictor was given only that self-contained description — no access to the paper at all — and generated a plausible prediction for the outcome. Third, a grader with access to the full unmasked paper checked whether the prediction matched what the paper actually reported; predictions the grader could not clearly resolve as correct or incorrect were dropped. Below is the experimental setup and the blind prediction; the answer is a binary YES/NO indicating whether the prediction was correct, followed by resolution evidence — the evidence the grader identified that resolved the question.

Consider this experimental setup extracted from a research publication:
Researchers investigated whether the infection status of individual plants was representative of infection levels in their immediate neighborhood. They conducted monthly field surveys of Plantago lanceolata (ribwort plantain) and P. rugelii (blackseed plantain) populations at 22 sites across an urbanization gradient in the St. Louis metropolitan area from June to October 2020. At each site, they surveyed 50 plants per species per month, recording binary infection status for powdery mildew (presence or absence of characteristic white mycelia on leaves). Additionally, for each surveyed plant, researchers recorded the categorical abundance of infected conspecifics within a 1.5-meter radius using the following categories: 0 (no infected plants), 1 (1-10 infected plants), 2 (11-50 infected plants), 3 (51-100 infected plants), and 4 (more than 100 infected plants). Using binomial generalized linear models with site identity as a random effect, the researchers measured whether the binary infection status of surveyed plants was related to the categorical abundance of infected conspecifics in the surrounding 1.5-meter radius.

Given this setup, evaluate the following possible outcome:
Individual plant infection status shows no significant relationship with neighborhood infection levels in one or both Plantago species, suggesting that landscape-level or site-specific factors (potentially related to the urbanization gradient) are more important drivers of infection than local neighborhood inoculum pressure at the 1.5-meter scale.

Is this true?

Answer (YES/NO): NO